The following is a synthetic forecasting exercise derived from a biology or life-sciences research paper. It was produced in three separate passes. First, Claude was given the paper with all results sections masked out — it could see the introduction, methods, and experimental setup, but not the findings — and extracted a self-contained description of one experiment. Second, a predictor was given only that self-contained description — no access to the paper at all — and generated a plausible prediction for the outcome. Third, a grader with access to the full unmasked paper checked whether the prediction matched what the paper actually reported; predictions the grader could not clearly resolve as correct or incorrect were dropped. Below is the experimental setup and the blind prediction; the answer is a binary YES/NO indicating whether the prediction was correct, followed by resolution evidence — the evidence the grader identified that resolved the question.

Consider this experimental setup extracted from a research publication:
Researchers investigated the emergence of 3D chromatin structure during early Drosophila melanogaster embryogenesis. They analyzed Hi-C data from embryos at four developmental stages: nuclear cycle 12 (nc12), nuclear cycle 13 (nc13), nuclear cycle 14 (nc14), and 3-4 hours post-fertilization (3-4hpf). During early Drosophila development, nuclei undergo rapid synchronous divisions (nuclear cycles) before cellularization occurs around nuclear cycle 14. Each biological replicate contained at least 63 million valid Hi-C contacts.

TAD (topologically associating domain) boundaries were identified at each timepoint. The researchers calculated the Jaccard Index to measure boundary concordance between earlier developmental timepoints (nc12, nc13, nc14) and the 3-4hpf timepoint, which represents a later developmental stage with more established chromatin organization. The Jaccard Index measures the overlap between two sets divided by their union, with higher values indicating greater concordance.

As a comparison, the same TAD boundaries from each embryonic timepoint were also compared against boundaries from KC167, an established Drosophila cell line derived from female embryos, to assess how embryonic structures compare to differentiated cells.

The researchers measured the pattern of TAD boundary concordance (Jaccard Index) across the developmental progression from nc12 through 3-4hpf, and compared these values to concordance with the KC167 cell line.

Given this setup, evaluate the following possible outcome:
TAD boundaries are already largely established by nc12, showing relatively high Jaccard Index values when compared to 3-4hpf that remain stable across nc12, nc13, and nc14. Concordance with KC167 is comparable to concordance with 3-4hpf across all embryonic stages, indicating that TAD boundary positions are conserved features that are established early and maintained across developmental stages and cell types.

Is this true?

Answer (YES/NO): NO